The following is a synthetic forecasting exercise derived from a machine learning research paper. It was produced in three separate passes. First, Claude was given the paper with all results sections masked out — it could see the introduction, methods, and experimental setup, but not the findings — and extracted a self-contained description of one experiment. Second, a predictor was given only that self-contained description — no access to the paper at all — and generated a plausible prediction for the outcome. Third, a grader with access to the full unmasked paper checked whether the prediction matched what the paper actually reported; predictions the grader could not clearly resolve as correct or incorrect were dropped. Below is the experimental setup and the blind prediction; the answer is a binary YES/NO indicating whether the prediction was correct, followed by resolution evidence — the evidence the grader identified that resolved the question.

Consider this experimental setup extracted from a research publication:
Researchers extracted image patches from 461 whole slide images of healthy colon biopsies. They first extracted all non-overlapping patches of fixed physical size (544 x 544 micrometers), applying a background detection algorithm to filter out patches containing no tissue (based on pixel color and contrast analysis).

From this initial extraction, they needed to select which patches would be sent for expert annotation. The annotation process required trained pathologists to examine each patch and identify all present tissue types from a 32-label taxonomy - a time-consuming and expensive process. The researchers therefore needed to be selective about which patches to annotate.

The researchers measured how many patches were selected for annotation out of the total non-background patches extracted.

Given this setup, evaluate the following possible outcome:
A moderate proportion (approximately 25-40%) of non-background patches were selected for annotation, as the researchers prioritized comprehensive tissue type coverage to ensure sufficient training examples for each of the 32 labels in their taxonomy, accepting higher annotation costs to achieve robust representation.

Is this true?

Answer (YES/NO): NO